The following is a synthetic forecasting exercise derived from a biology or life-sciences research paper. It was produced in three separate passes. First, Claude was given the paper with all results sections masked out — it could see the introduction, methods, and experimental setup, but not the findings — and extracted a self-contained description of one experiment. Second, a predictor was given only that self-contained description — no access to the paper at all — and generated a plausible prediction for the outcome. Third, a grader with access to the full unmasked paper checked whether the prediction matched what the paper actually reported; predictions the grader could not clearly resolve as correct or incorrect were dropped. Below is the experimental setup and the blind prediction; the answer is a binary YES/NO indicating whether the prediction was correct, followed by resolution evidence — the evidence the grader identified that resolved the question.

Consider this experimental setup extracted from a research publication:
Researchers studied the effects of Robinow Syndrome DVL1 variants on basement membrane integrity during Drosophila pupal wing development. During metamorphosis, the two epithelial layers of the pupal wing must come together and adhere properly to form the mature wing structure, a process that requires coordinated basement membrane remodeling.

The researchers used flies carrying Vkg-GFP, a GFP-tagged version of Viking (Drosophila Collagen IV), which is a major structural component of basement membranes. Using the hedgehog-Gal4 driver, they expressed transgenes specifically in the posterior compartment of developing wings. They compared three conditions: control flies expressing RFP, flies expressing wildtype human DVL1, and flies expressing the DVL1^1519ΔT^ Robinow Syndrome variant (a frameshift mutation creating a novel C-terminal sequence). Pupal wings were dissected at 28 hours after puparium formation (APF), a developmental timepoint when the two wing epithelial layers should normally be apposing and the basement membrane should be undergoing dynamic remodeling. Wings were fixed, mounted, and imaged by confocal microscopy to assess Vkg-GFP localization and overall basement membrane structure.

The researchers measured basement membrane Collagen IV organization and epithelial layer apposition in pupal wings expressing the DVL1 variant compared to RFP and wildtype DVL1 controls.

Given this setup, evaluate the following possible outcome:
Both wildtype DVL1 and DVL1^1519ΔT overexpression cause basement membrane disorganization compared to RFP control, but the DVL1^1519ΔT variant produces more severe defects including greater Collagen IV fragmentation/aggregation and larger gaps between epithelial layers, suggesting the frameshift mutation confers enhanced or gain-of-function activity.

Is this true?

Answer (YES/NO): NO